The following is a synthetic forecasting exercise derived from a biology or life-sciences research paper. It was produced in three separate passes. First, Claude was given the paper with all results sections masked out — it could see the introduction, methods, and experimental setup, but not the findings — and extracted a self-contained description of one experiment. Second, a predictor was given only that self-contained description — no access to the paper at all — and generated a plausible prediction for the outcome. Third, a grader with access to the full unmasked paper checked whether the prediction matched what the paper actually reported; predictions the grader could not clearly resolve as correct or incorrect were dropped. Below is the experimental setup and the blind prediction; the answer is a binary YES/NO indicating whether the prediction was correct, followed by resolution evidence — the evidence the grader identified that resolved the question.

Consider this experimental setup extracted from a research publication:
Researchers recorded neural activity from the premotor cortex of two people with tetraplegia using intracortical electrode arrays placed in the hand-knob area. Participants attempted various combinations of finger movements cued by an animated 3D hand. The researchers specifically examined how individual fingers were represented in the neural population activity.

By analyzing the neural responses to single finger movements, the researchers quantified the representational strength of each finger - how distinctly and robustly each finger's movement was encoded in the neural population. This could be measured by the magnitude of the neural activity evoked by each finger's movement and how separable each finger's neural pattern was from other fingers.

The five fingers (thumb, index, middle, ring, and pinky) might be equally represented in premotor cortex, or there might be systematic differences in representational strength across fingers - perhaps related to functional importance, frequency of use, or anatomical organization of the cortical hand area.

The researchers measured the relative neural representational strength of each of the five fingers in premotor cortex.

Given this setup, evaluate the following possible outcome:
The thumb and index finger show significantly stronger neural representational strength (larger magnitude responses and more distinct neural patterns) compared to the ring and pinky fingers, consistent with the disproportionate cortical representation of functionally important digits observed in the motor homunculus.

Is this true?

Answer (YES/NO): NO